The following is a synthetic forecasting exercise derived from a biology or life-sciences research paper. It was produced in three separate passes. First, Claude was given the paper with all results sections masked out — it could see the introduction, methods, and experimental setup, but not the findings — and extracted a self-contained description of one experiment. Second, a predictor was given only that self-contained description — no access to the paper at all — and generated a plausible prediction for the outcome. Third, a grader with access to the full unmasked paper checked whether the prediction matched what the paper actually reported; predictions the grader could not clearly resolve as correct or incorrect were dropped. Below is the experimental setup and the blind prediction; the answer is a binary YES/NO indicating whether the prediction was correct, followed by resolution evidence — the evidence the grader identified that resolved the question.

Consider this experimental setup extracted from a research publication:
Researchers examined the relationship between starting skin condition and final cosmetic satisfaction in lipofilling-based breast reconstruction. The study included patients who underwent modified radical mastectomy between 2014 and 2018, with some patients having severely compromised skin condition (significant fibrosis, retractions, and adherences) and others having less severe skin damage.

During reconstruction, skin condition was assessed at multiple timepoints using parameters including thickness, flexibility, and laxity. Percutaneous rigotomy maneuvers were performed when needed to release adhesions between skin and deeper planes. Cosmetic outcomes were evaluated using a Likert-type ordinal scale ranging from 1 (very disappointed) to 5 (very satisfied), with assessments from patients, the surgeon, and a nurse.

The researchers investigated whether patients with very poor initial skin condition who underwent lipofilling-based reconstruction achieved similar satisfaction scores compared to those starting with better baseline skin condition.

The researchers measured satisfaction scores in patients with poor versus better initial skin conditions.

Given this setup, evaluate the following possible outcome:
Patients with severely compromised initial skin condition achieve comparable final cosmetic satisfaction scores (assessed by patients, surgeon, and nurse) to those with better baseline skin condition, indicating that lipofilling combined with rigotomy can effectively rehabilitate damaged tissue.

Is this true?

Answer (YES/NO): NO